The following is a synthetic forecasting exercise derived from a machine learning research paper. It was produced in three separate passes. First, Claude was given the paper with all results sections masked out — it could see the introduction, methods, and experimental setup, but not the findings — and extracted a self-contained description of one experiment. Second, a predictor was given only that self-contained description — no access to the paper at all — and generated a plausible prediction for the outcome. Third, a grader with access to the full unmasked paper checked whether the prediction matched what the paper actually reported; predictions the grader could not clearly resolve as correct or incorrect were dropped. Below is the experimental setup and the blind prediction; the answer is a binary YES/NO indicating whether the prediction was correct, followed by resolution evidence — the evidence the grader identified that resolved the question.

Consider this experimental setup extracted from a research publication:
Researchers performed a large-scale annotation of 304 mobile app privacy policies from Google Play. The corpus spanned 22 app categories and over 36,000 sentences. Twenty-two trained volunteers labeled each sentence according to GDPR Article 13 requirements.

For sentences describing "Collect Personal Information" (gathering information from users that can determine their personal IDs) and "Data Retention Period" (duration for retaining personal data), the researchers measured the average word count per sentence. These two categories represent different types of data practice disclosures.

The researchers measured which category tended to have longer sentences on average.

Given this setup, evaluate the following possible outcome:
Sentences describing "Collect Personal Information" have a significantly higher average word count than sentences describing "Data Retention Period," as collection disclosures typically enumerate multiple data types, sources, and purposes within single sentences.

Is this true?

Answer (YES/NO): NO